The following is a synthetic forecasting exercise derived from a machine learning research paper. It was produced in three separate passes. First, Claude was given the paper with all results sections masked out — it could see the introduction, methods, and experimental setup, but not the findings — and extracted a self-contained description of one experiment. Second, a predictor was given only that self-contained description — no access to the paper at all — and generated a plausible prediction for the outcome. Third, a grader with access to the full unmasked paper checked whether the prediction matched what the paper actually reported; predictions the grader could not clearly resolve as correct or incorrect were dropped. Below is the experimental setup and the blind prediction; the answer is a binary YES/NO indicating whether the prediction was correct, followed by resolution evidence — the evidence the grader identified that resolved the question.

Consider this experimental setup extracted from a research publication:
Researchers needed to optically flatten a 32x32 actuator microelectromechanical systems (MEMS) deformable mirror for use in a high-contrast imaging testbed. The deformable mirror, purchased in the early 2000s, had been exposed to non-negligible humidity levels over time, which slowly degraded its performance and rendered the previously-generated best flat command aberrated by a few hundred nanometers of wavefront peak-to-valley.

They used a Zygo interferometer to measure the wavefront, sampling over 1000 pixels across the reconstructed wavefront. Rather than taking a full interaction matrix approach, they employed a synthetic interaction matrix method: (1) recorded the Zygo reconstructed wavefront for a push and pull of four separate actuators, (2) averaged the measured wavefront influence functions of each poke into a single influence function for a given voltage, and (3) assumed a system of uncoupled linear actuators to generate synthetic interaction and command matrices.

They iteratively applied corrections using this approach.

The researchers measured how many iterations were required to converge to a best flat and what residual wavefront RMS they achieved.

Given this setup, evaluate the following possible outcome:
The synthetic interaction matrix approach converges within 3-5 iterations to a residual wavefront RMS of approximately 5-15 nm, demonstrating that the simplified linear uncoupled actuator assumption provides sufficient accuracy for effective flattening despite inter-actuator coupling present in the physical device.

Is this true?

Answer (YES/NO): NO